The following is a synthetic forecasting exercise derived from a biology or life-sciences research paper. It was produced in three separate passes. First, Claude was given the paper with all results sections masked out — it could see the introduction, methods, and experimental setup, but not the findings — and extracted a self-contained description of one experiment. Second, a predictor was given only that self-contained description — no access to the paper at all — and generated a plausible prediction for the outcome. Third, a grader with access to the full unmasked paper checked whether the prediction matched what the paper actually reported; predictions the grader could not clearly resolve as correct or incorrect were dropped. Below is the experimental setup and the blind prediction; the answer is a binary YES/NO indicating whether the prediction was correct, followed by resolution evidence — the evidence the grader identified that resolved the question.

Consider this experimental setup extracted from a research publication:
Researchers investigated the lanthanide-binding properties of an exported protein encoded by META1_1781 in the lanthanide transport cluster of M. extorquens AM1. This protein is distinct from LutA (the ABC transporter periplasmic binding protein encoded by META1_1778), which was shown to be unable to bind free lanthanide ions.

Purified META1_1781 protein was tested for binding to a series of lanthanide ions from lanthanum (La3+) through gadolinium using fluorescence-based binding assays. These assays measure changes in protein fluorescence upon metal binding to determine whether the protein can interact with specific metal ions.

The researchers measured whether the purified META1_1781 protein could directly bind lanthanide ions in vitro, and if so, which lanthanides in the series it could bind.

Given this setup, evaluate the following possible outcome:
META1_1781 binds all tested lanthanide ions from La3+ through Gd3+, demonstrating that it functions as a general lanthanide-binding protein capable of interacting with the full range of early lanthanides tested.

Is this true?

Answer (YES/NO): YES